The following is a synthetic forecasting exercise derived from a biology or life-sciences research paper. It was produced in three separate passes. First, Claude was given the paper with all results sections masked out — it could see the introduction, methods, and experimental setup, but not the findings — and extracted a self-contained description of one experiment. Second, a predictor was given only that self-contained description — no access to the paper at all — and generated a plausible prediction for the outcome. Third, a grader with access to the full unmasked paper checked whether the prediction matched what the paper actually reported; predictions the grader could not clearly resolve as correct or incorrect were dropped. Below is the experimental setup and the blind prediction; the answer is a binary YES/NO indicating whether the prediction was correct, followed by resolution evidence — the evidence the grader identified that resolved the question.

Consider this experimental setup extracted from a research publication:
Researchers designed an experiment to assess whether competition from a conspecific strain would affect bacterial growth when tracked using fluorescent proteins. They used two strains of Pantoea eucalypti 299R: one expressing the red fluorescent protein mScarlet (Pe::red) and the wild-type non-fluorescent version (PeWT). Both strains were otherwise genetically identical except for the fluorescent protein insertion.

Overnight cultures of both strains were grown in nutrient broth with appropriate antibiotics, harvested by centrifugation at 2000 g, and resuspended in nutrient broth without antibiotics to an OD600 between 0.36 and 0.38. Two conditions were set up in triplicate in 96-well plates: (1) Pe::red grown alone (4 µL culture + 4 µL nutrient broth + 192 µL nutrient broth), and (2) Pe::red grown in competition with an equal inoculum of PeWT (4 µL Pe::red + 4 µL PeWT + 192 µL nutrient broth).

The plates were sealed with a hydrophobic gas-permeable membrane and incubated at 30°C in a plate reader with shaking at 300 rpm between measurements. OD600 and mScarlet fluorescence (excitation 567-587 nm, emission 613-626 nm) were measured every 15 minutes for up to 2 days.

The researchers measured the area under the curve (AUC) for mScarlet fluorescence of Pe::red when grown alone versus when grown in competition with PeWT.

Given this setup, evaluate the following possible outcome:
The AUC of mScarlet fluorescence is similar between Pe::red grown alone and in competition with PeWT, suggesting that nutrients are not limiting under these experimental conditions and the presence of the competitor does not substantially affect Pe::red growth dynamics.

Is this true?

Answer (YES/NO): NO